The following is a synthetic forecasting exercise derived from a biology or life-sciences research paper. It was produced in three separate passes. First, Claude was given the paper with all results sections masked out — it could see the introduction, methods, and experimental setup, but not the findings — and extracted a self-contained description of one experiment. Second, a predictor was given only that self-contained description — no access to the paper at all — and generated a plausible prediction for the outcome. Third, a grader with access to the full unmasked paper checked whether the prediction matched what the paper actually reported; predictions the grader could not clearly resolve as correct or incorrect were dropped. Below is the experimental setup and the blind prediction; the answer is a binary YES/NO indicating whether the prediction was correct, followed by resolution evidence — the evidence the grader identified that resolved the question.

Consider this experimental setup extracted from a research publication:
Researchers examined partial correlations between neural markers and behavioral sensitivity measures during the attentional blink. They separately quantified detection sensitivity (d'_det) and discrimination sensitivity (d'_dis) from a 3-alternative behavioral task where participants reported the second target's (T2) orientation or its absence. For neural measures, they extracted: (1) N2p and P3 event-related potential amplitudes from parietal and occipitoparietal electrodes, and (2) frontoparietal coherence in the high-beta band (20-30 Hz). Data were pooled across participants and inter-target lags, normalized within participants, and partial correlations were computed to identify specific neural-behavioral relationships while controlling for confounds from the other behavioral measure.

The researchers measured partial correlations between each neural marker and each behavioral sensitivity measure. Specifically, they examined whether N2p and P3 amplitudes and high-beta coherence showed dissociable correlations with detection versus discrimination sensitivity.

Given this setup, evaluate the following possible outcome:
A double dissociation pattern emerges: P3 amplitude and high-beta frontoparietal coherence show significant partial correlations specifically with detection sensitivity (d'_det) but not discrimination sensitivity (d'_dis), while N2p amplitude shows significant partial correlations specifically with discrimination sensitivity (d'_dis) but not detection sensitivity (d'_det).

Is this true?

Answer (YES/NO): NO